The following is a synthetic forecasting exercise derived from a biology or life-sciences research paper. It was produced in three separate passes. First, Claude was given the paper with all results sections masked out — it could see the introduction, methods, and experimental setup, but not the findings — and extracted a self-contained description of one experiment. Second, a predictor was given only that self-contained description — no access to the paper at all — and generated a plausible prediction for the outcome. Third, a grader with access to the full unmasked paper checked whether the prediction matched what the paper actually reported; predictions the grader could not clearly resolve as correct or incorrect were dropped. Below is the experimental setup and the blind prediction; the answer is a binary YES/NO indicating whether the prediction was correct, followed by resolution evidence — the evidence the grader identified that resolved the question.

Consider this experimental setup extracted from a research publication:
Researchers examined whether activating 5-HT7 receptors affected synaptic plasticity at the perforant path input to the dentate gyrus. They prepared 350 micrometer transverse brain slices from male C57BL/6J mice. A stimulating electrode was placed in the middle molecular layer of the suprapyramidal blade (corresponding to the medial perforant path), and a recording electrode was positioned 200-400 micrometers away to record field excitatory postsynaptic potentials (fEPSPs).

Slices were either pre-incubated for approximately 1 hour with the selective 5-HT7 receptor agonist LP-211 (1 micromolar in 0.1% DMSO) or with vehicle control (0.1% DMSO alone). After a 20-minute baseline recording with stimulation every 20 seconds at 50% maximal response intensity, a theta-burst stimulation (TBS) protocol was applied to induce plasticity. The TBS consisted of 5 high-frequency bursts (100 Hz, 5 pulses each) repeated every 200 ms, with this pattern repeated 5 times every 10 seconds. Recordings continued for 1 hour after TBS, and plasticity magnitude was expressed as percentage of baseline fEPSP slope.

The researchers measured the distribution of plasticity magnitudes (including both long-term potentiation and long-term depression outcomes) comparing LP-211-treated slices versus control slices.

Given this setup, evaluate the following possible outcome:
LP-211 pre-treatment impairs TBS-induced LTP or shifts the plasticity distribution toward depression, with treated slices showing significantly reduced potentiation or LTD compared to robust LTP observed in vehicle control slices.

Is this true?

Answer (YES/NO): NO